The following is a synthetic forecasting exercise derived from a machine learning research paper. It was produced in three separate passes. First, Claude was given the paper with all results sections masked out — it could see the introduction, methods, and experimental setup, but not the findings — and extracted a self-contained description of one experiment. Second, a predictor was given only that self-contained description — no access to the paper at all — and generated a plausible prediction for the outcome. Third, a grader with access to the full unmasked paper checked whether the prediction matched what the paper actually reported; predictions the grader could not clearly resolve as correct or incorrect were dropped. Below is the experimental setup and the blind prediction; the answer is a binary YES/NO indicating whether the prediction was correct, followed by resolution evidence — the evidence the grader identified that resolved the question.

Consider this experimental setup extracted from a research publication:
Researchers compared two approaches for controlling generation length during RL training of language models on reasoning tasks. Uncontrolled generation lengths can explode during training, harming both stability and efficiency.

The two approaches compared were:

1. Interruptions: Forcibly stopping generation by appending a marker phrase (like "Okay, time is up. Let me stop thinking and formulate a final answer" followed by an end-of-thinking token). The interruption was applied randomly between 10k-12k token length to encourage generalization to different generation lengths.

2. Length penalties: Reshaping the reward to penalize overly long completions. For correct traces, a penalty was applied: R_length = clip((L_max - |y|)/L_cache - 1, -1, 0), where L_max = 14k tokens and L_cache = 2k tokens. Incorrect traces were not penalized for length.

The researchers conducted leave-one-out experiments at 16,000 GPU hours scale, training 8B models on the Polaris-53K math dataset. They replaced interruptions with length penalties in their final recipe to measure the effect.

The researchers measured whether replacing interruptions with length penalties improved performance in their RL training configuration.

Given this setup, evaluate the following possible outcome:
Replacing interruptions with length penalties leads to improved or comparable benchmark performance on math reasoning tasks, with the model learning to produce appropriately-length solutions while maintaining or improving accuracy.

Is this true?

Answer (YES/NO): NO